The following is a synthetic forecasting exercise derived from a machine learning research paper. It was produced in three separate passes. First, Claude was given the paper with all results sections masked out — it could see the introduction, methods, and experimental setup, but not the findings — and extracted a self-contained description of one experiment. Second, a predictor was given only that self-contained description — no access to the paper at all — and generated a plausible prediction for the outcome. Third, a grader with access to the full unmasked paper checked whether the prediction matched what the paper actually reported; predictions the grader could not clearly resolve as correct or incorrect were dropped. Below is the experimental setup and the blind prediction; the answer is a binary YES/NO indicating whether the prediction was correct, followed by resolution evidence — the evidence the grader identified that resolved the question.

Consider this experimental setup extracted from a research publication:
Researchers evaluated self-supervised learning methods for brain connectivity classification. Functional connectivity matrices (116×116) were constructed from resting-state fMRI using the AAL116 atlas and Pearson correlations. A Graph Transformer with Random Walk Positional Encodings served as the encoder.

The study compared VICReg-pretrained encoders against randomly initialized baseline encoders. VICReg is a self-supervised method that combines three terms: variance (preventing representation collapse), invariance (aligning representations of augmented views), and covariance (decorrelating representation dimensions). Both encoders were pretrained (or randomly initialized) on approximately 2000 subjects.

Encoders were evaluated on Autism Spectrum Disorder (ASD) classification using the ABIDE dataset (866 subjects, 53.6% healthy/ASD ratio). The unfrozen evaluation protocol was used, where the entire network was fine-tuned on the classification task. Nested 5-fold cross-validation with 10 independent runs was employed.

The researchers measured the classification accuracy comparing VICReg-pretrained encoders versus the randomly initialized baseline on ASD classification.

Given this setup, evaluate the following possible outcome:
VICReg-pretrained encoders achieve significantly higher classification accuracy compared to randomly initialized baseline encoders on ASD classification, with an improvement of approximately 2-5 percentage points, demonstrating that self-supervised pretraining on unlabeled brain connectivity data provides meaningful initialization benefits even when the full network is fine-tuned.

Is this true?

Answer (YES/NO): NO